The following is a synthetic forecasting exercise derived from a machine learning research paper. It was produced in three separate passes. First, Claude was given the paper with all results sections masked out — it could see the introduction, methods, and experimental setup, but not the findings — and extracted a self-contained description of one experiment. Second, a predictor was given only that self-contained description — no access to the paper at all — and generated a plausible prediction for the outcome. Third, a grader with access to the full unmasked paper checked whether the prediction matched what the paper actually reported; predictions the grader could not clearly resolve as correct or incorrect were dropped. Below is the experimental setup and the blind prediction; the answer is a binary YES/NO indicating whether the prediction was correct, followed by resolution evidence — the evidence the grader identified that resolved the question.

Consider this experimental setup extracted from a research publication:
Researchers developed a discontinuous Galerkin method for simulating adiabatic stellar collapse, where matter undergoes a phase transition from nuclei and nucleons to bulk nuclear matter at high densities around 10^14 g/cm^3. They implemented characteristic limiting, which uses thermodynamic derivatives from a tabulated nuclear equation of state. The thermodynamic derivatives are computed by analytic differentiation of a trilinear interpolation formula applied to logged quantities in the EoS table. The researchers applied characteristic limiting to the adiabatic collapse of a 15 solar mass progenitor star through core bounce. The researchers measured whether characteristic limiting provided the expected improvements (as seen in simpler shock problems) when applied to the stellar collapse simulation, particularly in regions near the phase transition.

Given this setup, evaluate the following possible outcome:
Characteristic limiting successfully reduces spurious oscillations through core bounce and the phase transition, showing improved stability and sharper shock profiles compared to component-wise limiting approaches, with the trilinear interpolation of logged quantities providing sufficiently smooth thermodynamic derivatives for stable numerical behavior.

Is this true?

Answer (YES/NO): NO